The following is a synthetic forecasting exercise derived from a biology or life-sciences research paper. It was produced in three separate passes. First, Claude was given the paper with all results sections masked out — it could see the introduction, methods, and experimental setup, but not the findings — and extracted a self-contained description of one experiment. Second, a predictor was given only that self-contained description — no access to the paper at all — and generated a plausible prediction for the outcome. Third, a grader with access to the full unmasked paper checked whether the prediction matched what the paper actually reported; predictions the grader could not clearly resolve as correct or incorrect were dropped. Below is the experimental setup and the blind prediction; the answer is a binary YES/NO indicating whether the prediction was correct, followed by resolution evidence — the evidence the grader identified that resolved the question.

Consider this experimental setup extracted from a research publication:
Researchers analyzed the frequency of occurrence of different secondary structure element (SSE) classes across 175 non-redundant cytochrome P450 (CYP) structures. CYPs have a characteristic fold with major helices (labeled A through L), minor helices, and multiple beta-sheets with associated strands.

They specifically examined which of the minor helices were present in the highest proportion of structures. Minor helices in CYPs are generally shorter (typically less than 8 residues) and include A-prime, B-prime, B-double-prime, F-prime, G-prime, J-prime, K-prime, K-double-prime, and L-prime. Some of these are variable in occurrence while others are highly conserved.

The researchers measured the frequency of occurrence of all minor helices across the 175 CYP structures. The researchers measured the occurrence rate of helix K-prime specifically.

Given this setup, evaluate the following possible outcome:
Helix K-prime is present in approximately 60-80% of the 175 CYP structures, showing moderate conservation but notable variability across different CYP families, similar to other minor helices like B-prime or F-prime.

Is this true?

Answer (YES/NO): NO